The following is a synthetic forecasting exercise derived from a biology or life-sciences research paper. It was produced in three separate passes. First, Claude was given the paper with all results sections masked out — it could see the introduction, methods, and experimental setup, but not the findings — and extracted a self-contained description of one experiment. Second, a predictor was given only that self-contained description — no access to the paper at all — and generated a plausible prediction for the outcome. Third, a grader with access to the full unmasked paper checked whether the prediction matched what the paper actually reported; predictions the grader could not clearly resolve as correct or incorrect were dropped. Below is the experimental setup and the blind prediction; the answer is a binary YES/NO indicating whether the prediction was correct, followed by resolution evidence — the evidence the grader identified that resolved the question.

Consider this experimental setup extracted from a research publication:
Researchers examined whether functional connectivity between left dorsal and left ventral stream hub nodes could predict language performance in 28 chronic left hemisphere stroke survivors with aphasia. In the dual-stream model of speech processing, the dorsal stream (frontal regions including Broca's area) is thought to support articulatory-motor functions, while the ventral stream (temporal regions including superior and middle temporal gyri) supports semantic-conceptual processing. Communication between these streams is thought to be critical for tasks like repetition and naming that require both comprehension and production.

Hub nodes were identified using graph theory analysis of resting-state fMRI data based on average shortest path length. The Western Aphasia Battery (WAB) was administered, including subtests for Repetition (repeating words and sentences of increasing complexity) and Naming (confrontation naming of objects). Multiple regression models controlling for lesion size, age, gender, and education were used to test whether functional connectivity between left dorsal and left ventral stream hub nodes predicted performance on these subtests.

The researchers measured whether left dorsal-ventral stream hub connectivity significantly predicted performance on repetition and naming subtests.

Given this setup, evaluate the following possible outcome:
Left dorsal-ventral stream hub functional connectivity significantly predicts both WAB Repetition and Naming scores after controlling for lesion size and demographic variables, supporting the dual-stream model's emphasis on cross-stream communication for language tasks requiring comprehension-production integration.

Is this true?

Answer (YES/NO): NO